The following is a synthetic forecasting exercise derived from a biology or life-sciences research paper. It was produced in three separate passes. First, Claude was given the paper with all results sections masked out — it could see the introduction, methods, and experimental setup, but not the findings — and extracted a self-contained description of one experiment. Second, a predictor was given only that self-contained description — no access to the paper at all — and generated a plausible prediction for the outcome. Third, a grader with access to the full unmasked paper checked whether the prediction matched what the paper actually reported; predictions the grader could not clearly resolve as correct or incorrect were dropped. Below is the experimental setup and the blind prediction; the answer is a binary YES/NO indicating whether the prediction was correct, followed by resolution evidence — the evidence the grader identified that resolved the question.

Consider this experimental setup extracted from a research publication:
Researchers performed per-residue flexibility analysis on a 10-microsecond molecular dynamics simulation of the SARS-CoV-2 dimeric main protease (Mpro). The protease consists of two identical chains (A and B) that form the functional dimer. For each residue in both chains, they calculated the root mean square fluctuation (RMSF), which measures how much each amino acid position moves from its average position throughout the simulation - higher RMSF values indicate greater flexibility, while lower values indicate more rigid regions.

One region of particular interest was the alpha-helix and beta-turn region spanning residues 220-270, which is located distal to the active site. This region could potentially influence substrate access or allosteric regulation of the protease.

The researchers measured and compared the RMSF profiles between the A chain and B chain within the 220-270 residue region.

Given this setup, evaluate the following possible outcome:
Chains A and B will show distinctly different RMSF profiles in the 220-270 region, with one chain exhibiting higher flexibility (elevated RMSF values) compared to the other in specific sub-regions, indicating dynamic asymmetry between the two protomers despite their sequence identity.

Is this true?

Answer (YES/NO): YES